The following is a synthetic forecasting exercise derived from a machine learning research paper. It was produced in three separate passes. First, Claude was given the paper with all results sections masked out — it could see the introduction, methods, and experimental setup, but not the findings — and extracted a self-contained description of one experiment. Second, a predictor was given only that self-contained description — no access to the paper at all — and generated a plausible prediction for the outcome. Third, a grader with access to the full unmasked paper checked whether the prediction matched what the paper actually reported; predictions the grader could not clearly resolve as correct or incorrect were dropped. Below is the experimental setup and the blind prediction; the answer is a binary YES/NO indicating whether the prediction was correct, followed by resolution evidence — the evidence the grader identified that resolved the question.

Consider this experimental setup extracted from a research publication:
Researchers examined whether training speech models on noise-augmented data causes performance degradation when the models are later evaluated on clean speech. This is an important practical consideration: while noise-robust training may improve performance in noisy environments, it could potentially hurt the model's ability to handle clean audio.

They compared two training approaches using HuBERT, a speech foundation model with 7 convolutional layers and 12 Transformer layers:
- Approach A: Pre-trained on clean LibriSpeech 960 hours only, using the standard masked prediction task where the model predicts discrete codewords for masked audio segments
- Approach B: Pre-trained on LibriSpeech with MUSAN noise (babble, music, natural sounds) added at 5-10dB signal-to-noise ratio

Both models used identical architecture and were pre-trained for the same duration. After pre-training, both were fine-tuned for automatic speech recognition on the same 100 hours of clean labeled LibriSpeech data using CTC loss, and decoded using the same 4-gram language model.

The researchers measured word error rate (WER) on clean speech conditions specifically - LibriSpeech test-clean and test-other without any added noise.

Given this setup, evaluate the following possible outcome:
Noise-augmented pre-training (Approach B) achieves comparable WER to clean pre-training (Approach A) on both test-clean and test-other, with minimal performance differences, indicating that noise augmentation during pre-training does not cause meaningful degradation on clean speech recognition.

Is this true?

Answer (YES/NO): NO